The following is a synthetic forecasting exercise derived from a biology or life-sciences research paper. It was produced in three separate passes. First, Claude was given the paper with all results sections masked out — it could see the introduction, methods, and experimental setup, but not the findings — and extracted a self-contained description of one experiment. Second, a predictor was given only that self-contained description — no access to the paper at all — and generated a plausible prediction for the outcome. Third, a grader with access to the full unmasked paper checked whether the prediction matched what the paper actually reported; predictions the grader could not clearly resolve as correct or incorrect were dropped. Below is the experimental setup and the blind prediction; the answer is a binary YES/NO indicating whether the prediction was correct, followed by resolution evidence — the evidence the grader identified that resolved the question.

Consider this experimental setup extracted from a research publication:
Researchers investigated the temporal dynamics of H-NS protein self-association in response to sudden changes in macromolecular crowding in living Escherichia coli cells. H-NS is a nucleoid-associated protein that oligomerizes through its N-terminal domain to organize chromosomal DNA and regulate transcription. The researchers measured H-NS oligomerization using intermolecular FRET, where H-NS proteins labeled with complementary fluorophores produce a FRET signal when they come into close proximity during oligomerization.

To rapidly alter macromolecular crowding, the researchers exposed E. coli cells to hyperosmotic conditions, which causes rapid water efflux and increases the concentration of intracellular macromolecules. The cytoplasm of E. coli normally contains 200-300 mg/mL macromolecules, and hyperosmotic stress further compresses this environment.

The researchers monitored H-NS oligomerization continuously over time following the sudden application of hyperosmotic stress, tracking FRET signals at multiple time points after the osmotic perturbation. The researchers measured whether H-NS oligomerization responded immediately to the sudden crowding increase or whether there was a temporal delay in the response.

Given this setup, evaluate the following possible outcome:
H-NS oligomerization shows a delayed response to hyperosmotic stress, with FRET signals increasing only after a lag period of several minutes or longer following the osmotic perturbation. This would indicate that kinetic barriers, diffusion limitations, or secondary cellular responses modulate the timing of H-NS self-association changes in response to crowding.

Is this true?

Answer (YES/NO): YES